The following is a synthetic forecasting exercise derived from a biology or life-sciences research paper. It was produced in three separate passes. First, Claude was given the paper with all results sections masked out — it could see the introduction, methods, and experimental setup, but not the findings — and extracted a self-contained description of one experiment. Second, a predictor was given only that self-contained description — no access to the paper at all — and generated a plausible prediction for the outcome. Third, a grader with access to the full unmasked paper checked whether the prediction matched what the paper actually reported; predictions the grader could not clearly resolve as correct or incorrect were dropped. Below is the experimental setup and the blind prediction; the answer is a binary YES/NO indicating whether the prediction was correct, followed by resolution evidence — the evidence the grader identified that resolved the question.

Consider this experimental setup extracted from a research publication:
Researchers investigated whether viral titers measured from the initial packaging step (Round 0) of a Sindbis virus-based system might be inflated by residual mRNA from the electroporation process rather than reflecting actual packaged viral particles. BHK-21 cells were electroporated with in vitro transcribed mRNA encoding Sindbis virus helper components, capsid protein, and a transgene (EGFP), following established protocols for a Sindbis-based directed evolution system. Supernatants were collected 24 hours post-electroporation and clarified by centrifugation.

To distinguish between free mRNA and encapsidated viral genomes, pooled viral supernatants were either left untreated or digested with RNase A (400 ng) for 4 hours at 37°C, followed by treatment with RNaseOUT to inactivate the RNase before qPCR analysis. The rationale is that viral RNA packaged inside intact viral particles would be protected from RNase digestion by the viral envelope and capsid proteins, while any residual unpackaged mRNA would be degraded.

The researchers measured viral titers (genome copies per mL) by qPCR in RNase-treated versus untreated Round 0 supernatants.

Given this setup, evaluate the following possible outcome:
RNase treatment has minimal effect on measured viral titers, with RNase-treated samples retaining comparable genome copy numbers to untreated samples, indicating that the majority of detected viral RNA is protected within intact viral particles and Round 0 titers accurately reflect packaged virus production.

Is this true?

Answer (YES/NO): NO